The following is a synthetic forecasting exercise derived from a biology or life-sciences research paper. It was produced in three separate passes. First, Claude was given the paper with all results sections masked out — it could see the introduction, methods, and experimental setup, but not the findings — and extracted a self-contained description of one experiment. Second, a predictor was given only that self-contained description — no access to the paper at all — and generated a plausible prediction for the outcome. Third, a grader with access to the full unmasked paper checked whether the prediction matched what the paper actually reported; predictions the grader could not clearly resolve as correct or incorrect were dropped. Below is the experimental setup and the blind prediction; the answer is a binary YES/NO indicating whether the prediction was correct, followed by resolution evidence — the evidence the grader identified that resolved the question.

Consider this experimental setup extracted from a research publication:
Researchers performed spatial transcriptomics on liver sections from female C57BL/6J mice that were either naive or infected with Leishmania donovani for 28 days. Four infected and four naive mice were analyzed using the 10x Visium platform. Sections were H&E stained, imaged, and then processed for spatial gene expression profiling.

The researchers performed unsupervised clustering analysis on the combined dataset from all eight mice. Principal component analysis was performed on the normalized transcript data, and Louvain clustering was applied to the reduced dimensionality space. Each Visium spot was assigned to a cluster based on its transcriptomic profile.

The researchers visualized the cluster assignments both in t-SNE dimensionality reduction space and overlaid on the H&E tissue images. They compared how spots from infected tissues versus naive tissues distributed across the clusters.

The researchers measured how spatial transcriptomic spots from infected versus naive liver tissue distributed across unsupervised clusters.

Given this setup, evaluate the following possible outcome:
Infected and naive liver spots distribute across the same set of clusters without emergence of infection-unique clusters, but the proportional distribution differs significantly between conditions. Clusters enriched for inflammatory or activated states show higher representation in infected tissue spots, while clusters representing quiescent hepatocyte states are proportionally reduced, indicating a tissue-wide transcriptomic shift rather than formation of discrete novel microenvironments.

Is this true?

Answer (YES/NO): NO